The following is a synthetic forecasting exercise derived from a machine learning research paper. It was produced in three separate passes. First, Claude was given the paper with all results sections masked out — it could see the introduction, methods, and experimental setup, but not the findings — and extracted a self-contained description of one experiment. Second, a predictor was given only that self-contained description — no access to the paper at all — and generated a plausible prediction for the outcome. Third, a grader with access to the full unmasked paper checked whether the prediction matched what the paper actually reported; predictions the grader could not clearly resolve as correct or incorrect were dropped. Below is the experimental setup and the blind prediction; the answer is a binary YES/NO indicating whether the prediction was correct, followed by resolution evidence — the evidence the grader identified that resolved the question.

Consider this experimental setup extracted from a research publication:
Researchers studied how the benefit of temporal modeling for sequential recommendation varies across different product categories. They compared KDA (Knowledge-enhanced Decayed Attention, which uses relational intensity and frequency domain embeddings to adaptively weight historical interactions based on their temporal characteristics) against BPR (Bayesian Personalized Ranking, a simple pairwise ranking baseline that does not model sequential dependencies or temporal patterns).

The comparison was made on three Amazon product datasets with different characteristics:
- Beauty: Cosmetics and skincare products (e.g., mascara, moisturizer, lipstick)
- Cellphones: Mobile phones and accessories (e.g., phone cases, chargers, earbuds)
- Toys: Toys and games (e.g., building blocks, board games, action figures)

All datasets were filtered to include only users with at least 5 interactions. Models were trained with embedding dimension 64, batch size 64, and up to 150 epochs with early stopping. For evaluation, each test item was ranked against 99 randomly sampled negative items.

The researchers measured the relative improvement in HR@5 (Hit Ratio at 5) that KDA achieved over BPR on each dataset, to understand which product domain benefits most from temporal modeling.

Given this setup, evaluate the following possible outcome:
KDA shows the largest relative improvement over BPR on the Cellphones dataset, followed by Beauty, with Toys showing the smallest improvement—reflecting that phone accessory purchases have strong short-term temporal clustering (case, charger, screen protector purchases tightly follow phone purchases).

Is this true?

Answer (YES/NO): NO